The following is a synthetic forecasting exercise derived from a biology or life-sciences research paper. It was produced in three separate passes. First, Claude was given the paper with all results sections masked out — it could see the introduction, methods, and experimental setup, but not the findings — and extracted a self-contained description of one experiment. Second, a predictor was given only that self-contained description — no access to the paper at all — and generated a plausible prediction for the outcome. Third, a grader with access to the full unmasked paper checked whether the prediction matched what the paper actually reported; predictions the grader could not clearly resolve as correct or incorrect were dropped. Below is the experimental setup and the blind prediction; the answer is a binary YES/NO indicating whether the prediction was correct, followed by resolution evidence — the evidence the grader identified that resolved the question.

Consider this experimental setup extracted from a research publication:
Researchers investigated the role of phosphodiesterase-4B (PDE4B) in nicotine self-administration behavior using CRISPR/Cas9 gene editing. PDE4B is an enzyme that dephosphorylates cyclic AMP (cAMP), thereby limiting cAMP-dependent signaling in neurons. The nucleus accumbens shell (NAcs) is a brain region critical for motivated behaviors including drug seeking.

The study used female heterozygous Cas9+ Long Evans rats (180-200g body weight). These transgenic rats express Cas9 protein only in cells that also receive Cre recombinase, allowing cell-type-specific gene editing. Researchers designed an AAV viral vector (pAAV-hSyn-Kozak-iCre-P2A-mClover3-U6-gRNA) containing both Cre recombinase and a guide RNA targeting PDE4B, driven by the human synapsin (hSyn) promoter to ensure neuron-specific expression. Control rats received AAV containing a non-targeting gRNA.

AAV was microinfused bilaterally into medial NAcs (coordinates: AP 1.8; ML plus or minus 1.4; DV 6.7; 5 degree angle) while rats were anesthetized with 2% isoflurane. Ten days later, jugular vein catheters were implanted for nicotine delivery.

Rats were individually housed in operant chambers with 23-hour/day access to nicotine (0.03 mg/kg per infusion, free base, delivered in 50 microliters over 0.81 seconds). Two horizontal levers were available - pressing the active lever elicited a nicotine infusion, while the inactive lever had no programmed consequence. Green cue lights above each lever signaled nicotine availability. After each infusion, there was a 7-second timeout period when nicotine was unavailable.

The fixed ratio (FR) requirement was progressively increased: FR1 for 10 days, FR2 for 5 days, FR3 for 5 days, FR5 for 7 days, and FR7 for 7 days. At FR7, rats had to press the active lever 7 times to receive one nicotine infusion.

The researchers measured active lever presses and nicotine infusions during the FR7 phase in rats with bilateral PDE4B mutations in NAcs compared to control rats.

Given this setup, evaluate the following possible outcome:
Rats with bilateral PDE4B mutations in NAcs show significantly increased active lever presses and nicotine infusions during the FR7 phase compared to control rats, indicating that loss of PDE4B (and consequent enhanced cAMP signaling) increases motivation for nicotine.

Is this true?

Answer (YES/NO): YES